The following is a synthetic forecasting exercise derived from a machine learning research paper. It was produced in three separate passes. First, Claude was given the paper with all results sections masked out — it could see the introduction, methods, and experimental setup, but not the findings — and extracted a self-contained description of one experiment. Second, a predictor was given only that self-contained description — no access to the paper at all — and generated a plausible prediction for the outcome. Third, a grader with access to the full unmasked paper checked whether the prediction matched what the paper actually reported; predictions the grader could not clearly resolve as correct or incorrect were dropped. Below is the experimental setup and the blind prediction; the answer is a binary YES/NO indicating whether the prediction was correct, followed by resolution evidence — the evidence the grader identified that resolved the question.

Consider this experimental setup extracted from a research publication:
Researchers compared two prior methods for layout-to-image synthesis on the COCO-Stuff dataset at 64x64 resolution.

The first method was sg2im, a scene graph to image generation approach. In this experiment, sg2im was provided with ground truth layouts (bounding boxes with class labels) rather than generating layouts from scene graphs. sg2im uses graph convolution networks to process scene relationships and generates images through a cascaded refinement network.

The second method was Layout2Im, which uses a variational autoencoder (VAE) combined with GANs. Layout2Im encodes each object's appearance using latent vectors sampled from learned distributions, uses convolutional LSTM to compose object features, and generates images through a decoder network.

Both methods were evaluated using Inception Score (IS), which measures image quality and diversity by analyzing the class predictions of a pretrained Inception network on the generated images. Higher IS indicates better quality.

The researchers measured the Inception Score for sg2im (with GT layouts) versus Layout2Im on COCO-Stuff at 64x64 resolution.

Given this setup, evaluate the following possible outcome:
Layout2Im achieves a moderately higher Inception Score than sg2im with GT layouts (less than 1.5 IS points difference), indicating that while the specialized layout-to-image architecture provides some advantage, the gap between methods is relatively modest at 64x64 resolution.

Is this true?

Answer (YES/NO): NO